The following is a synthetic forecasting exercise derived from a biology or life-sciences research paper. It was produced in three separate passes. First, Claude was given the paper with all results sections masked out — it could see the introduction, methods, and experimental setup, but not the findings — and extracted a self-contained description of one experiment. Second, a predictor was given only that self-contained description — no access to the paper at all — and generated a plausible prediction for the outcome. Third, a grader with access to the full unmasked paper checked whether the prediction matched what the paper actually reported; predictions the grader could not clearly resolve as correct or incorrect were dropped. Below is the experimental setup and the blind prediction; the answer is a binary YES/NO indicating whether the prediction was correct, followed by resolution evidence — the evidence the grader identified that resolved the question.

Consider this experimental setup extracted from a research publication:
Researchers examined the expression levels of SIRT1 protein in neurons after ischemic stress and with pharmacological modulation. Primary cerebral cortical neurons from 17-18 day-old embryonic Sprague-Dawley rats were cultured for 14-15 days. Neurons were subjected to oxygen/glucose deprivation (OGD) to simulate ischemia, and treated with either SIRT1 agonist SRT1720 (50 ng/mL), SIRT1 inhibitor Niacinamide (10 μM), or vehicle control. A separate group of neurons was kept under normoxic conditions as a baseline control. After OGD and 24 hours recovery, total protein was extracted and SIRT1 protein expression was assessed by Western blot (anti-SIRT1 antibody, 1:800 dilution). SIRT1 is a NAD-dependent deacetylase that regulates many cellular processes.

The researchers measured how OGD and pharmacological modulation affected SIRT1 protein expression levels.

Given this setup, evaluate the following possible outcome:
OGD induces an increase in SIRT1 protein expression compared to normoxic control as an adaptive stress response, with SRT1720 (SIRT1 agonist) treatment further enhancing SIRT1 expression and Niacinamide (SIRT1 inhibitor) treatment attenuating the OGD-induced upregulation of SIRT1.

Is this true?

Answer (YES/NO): NO